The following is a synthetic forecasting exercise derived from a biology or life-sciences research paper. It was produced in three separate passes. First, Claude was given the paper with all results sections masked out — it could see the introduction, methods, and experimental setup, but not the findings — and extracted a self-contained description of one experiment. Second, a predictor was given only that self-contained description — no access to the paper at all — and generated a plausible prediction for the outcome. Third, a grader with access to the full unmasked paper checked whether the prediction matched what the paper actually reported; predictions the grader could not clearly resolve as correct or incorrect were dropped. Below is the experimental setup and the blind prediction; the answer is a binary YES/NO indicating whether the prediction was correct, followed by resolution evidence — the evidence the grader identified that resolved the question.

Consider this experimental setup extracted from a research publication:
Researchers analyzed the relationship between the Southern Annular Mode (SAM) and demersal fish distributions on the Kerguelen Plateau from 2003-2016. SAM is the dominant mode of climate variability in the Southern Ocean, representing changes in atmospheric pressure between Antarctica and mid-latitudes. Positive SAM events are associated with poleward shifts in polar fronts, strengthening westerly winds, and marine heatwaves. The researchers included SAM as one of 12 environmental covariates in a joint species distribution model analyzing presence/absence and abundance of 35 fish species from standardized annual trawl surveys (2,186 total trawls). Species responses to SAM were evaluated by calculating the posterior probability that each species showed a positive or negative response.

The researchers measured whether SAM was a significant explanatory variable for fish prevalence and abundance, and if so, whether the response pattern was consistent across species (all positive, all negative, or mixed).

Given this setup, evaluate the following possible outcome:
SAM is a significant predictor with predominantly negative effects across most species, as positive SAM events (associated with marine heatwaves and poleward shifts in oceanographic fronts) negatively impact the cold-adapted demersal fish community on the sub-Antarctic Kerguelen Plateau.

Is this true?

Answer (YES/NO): NO